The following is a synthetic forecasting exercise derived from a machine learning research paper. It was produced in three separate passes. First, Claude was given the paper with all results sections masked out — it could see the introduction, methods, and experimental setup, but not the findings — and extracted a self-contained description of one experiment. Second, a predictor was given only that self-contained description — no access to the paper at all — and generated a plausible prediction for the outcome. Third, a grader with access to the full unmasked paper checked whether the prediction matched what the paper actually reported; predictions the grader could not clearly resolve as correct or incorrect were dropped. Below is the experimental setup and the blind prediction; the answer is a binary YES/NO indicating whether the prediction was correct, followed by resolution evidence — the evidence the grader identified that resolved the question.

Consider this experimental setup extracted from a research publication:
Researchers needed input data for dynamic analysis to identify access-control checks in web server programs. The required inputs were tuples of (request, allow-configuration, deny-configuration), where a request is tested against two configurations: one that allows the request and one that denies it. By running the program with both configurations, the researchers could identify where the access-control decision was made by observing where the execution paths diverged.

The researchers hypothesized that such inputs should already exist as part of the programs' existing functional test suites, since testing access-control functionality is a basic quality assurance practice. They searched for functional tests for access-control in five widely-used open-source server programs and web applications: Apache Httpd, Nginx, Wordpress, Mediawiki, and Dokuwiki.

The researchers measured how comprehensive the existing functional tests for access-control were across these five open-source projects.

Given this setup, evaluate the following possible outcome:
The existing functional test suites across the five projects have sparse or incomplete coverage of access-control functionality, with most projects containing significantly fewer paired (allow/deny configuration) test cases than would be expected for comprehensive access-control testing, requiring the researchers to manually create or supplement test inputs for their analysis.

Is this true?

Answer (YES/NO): YES